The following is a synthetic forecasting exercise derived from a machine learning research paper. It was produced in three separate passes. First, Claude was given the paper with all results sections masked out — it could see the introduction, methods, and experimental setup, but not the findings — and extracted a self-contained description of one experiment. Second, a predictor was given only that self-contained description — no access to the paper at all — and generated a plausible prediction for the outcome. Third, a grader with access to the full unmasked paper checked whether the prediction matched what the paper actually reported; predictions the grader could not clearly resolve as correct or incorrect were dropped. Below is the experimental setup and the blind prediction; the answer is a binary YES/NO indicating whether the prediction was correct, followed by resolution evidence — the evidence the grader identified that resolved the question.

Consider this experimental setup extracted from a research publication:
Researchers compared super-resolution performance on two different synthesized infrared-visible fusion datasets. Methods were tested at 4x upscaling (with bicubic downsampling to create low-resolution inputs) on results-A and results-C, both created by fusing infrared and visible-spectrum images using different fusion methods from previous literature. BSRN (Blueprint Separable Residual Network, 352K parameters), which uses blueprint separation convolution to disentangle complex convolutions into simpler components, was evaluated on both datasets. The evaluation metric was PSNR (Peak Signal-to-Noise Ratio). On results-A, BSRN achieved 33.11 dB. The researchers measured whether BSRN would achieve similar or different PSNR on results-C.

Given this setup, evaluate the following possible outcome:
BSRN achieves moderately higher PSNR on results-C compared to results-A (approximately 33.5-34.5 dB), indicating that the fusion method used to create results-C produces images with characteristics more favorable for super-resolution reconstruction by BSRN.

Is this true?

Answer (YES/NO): YES